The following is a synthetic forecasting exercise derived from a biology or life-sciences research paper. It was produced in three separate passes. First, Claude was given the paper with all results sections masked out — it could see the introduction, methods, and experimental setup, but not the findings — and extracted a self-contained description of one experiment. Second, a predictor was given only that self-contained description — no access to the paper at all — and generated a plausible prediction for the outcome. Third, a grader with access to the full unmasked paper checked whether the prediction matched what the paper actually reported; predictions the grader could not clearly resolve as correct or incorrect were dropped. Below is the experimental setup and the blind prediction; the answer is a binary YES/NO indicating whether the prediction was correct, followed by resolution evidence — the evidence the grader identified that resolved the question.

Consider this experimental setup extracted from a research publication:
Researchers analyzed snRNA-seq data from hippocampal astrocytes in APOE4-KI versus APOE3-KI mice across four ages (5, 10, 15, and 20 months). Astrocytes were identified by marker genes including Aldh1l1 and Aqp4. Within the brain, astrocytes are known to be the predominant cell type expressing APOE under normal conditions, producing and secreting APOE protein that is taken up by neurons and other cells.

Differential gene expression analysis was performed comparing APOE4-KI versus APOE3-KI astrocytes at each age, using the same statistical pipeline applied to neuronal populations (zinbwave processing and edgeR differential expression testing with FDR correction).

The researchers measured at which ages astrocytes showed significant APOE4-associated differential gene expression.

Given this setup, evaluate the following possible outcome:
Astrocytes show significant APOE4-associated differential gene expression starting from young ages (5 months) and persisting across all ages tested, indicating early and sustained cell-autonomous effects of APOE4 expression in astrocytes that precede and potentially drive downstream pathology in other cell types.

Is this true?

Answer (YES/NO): NO